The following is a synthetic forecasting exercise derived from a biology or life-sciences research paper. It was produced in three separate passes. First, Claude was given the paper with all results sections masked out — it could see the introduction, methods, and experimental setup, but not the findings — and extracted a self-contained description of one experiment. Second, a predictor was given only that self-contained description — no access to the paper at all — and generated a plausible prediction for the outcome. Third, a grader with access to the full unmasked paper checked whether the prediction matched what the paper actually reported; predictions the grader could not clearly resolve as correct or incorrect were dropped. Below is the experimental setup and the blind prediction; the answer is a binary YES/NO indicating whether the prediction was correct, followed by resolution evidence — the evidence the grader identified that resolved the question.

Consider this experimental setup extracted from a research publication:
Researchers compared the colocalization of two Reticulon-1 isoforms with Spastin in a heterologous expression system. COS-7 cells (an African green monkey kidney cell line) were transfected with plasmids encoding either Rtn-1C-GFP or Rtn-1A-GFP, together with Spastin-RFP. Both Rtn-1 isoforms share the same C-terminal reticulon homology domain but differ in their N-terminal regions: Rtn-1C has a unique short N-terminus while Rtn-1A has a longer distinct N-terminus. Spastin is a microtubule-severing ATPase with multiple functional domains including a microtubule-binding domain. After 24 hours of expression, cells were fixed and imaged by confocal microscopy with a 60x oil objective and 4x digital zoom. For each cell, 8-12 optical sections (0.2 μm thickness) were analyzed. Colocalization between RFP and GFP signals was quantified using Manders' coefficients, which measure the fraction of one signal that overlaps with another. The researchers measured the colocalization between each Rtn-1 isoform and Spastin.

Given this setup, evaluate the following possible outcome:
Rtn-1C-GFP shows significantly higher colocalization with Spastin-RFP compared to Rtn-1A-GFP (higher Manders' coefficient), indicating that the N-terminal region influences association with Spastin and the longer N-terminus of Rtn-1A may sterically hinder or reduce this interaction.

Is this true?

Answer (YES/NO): YES